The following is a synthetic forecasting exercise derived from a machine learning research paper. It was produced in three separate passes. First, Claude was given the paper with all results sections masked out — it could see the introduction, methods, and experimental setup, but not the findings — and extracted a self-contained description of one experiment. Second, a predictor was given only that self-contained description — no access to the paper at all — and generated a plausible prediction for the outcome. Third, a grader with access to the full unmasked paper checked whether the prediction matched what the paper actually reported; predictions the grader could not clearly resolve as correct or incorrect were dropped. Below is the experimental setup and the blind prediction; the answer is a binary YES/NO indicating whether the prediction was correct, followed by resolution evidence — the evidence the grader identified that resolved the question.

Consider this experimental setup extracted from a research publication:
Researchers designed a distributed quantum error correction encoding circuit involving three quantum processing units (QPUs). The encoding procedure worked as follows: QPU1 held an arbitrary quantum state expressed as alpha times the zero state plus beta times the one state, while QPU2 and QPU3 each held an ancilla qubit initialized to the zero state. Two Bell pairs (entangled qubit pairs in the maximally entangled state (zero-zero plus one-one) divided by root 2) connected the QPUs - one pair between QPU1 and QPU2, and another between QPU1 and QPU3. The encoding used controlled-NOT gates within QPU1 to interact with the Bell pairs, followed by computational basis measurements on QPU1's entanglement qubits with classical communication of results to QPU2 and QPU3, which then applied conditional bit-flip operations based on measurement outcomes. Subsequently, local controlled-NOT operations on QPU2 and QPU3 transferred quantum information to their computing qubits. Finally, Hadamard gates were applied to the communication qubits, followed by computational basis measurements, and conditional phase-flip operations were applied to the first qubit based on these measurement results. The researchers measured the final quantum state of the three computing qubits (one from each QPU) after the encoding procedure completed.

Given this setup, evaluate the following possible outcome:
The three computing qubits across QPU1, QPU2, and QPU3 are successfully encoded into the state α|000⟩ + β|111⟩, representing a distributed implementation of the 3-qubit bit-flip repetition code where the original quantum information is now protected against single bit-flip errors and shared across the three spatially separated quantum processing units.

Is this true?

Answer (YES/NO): YES